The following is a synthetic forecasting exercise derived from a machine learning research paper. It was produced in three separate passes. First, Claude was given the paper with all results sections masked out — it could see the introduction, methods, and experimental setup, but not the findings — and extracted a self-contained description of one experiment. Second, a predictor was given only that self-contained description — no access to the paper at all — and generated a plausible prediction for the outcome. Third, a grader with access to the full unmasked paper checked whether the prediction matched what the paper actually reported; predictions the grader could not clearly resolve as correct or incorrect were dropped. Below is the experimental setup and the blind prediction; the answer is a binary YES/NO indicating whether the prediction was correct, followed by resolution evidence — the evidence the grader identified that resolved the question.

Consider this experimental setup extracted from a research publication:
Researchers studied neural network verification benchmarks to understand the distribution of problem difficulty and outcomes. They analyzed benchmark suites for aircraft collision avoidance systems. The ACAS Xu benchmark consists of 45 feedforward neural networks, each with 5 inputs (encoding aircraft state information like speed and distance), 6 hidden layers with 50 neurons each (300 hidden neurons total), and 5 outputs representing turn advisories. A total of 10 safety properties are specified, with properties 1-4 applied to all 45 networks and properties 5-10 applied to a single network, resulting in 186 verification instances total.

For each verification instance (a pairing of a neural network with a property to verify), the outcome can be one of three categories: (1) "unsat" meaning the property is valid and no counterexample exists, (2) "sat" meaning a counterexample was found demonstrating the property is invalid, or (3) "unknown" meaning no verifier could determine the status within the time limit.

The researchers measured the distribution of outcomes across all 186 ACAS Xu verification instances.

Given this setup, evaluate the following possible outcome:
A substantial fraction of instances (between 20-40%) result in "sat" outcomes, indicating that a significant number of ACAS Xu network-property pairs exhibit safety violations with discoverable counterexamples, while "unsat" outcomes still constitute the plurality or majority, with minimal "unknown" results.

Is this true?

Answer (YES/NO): YES